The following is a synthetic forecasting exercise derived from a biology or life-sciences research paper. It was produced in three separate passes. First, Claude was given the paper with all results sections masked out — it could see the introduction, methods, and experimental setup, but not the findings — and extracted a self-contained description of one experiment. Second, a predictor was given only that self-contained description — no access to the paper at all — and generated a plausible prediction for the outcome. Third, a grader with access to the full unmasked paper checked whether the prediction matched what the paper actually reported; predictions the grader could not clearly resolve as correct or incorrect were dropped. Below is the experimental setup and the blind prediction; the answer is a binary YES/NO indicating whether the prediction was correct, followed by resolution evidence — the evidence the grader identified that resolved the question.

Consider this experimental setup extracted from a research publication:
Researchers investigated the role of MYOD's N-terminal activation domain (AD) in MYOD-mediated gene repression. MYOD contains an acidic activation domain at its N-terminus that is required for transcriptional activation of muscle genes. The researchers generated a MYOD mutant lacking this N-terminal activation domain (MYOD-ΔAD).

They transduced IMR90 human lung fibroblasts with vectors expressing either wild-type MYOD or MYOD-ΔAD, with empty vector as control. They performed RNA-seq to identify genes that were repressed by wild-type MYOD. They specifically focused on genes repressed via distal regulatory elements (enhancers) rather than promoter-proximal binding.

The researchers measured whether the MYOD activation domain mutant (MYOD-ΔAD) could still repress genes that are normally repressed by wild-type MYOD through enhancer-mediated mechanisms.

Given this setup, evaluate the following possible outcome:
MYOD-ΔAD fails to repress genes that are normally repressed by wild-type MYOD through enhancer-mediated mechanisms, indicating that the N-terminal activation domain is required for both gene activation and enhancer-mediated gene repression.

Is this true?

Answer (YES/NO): YES